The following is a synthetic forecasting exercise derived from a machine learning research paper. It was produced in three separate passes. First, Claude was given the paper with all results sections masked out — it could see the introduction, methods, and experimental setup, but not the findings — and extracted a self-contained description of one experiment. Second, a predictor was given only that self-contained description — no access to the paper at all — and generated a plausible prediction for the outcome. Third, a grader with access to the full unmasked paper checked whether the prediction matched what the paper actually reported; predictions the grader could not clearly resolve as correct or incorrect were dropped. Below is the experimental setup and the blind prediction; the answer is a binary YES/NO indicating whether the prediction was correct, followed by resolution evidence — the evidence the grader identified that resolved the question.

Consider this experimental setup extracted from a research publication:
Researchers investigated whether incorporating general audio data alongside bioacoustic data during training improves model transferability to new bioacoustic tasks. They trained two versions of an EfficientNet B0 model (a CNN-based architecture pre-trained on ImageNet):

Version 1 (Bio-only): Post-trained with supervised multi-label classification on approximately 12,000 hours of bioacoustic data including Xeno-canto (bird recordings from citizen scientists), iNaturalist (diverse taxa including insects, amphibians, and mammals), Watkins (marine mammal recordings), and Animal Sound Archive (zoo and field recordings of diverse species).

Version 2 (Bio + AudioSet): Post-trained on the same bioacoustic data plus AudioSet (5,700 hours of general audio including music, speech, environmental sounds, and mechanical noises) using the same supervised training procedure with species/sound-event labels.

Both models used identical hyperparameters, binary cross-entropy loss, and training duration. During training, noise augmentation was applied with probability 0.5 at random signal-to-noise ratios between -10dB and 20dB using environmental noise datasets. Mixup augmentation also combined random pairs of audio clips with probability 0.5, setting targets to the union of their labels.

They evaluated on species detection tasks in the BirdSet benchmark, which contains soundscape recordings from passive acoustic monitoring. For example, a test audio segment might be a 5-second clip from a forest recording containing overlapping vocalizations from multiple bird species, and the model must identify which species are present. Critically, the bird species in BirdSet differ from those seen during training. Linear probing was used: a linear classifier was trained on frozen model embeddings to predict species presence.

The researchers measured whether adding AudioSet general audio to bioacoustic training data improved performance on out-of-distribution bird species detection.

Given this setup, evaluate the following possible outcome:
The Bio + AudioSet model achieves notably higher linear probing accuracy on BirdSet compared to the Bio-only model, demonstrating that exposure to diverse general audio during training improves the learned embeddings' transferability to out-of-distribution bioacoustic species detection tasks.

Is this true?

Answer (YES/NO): NO